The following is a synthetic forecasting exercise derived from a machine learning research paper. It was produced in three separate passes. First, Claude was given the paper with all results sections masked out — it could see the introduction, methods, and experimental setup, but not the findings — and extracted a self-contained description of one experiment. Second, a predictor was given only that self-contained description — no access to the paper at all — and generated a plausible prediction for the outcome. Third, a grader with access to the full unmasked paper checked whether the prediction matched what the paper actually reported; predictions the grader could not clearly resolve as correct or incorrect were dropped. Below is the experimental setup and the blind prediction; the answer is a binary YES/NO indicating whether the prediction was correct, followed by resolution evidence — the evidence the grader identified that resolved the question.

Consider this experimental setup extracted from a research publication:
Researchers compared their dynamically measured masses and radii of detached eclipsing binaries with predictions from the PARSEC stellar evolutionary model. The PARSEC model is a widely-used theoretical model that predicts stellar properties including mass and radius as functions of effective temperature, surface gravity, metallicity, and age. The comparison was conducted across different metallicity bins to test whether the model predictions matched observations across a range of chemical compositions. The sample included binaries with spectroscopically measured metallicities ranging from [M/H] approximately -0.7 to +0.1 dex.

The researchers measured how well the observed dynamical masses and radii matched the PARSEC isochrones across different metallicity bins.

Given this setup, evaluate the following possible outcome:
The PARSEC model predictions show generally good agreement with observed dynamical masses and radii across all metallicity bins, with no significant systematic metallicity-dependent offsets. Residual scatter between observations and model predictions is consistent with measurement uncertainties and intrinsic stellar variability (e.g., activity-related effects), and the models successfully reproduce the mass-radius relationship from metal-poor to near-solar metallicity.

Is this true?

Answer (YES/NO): YES